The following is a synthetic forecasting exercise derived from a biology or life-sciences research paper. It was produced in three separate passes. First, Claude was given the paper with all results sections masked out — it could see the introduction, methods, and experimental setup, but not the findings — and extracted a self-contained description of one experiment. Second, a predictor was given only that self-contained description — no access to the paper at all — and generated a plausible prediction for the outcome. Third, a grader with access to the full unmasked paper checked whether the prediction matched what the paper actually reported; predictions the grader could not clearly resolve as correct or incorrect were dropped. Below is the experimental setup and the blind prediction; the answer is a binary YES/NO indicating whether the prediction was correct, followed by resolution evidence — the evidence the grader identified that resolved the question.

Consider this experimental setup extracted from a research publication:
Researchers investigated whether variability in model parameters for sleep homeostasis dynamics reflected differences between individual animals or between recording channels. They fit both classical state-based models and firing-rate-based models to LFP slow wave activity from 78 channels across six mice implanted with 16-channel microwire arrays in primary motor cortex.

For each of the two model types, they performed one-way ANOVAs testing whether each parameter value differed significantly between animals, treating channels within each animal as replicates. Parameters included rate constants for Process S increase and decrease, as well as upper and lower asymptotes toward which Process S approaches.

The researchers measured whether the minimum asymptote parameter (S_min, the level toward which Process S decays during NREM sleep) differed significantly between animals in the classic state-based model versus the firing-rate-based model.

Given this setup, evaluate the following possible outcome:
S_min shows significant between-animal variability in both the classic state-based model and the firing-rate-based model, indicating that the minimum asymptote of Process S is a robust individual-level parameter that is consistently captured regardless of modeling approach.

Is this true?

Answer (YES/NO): NO